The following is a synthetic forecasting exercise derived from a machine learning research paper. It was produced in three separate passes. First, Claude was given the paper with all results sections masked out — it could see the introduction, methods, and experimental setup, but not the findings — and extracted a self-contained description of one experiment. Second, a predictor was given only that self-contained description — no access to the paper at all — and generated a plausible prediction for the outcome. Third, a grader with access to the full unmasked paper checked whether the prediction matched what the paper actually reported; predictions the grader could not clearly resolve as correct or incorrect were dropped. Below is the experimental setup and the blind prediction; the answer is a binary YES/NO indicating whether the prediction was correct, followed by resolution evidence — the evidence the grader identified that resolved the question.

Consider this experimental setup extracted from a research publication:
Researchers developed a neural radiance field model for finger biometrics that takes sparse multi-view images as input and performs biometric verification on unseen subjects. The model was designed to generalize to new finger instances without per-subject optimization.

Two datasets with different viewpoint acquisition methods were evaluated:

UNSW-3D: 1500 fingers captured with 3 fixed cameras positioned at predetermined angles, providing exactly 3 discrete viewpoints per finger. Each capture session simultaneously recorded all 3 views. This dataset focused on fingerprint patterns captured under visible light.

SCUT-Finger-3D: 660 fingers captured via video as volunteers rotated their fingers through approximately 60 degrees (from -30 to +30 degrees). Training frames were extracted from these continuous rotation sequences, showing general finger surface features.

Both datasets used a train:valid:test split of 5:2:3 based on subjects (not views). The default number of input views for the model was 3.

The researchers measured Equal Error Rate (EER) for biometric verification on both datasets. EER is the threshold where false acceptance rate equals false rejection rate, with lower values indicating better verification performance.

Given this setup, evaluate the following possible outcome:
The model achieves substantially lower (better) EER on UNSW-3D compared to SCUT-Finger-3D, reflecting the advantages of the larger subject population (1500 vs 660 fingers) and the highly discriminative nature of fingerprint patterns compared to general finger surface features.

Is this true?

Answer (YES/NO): YES